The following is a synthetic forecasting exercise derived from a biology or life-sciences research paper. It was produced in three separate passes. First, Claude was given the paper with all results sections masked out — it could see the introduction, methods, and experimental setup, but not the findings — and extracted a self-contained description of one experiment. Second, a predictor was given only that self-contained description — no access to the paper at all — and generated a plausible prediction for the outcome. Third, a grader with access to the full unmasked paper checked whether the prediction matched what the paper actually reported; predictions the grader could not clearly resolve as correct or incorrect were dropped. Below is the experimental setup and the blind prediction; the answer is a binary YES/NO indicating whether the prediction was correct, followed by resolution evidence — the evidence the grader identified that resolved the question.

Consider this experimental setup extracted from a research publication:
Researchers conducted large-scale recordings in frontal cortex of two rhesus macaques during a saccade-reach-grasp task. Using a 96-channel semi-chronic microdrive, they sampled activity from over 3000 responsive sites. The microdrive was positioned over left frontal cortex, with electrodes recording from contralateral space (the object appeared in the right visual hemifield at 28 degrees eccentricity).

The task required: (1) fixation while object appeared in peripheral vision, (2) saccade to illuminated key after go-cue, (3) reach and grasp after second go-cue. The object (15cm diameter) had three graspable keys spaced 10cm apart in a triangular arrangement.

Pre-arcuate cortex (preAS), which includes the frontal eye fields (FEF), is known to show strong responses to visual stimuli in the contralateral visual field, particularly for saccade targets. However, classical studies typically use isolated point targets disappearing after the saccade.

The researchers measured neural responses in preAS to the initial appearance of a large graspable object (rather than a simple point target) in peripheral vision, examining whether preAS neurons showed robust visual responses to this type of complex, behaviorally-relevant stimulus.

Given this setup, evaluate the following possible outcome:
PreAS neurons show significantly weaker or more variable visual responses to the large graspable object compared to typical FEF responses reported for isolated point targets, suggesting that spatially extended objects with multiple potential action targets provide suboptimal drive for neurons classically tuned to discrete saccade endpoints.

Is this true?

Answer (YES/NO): NO